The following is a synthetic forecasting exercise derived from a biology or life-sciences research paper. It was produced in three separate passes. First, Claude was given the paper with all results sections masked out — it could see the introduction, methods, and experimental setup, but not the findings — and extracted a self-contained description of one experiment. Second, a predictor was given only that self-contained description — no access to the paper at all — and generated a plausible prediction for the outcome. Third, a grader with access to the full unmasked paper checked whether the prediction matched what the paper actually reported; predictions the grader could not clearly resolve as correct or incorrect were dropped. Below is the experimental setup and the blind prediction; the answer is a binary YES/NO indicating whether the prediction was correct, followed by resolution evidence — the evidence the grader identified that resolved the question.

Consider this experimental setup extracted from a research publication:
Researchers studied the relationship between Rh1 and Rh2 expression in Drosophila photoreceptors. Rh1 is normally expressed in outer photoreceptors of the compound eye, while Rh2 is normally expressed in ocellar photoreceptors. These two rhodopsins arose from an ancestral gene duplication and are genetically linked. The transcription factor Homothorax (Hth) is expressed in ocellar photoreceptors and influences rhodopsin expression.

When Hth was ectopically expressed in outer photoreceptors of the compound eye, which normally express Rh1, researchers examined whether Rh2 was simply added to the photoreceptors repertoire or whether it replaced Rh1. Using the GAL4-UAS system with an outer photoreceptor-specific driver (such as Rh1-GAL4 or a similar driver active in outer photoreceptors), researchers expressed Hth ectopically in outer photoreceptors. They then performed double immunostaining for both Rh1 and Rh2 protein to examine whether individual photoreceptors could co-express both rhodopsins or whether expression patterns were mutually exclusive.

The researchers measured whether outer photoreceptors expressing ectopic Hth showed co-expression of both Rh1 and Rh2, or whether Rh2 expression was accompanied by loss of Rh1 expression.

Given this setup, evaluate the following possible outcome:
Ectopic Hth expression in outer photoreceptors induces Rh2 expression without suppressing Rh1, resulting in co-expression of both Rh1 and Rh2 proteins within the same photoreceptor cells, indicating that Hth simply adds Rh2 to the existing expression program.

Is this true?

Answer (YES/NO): YES